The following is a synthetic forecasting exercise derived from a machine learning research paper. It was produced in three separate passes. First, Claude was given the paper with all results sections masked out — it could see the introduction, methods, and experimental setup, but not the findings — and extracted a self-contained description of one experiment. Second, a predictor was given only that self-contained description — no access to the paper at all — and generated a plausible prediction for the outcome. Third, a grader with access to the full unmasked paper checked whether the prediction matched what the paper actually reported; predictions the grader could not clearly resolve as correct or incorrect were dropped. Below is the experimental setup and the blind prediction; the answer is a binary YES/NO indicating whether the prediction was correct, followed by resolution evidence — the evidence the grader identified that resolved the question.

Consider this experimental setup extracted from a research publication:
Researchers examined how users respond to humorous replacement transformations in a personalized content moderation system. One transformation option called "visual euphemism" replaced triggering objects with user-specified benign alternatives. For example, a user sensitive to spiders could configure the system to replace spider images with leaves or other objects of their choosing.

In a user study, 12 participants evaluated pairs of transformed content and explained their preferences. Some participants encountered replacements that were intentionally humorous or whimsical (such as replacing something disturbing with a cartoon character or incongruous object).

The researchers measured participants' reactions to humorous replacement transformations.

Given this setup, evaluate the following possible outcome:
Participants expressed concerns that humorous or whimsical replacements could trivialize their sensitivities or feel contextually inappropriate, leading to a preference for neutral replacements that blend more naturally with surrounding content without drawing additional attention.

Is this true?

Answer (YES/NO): NO